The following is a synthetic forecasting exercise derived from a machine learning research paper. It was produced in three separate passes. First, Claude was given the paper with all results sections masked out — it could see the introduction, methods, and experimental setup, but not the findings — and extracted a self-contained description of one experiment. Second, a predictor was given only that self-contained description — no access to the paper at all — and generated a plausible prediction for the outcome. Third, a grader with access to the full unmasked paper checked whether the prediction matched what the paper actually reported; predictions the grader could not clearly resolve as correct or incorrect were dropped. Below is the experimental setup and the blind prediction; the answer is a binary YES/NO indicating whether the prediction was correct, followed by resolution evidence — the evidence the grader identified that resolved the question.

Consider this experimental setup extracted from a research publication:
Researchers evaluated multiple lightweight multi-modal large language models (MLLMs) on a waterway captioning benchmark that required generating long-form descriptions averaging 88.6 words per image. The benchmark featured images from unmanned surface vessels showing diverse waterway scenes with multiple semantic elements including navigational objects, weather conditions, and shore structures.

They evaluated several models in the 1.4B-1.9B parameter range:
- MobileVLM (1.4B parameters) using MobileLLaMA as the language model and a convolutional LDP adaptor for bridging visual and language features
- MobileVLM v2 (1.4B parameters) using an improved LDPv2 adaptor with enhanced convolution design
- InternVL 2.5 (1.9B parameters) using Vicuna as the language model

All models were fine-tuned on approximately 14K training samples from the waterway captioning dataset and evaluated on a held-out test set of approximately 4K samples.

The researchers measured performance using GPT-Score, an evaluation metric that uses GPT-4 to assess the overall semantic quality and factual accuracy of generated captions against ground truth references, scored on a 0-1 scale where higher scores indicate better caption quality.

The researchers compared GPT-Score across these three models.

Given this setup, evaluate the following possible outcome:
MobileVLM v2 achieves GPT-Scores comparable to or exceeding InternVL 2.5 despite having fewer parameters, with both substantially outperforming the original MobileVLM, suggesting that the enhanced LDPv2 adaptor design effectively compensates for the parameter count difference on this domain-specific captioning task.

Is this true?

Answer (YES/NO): NO